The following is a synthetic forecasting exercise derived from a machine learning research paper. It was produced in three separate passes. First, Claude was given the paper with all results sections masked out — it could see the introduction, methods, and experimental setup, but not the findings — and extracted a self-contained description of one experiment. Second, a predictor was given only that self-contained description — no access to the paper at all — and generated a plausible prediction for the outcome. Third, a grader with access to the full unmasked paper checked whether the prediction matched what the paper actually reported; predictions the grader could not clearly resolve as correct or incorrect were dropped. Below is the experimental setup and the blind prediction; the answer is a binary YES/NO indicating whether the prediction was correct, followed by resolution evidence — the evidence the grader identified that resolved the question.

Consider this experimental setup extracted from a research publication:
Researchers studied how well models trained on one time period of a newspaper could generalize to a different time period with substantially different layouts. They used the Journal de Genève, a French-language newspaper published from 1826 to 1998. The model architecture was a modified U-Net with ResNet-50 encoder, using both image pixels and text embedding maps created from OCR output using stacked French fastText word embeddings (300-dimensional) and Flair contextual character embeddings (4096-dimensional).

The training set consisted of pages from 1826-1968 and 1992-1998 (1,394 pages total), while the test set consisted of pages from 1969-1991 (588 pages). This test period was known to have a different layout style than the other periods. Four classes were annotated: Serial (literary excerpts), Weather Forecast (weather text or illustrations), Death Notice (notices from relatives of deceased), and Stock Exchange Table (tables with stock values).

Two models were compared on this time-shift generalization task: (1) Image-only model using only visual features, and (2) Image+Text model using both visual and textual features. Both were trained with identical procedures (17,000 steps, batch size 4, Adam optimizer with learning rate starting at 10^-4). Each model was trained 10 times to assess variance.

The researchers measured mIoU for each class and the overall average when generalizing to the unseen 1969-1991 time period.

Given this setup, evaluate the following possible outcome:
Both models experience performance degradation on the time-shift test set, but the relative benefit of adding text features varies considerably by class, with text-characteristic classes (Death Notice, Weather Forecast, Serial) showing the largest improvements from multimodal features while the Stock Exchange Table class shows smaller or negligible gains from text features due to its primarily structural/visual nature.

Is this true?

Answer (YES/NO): NO